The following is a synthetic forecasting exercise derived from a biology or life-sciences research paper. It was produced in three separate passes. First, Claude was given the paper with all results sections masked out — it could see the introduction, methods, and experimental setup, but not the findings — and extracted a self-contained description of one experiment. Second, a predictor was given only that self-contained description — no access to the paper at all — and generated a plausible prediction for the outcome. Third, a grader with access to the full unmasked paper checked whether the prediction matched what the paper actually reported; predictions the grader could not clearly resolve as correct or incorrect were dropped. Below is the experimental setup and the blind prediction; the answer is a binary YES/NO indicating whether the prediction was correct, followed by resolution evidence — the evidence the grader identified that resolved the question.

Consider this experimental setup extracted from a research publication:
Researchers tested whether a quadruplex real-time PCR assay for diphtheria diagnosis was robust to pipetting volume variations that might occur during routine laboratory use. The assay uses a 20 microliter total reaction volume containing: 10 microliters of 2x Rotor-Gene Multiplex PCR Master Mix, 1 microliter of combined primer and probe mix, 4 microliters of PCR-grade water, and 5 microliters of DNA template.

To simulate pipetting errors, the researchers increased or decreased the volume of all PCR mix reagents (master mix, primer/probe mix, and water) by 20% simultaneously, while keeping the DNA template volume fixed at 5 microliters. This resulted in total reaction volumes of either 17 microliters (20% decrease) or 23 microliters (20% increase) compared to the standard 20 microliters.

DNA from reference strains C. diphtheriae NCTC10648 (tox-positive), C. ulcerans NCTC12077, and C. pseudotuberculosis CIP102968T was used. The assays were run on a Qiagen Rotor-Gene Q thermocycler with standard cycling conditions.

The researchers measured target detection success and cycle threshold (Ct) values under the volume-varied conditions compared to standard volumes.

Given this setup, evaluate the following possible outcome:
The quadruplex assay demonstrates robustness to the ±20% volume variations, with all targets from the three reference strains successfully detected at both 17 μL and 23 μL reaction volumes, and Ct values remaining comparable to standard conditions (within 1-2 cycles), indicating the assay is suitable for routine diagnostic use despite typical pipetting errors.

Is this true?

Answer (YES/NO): YES